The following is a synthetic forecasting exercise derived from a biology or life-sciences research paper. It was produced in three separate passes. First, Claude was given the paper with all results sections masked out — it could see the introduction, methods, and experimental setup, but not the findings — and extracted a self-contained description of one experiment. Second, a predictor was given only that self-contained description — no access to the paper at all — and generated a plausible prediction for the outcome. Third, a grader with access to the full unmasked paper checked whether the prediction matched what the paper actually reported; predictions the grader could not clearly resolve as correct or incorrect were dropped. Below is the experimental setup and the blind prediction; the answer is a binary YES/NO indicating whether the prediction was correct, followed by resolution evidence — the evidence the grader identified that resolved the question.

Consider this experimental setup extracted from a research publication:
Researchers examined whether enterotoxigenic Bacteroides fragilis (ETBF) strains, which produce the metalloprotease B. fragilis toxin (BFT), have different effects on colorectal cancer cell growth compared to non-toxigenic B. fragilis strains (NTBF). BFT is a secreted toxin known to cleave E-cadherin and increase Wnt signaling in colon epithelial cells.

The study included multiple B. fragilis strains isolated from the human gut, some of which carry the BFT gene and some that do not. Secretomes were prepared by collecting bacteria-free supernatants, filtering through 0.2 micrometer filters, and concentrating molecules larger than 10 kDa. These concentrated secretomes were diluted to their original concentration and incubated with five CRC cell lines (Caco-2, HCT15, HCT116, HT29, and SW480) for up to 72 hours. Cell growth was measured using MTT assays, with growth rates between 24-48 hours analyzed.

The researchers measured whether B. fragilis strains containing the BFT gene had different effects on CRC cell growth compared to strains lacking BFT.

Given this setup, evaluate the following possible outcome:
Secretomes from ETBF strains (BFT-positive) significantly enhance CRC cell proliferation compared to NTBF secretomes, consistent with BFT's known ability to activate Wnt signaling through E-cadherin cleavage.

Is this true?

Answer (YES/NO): NO